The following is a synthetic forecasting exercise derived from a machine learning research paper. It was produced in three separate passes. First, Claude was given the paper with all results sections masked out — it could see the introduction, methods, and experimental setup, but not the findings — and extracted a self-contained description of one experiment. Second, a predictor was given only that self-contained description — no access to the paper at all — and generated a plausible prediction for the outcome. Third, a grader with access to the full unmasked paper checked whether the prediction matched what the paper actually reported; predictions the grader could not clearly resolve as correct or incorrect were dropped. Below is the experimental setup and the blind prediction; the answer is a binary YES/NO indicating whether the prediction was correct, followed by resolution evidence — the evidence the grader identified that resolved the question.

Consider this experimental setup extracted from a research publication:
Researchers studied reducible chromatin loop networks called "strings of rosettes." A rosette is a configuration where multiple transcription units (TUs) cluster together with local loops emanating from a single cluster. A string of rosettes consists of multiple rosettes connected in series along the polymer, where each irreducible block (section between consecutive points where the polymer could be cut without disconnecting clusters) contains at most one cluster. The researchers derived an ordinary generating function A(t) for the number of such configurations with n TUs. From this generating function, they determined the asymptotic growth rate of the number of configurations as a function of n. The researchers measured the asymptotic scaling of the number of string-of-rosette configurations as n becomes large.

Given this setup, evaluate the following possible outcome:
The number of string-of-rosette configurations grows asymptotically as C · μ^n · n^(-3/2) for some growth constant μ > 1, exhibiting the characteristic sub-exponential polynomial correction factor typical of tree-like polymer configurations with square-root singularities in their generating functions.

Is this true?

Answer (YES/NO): NO